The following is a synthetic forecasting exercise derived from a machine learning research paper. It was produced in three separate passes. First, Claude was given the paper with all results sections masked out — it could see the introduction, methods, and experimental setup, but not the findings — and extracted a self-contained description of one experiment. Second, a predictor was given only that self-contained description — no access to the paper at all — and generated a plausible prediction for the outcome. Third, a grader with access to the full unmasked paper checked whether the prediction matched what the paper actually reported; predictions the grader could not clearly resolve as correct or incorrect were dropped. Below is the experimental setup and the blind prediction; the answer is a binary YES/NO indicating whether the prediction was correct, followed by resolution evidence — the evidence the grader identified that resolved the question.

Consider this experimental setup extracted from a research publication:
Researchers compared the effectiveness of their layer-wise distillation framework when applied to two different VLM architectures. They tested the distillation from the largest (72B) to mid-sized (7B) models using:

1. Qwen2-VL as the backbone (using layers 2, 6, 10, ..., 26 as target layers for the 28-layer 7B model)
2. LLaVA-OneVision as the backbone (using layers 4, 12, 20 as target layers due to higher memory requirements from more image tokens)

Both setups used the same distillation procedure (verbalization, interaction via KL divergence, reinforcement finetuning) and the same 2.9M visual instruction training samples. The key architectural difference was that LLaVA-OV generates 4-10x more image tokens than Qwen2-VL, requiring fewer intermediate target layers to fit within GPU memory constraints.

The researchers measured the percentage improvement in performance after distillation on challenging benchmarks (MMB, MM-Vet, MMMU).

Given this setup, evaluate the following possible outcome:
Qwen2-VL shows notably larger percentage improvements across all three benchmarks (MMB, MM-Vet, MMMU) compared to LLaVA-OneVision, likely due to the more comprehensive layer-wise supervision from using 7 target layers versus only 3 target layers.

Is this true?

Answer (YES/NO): NO